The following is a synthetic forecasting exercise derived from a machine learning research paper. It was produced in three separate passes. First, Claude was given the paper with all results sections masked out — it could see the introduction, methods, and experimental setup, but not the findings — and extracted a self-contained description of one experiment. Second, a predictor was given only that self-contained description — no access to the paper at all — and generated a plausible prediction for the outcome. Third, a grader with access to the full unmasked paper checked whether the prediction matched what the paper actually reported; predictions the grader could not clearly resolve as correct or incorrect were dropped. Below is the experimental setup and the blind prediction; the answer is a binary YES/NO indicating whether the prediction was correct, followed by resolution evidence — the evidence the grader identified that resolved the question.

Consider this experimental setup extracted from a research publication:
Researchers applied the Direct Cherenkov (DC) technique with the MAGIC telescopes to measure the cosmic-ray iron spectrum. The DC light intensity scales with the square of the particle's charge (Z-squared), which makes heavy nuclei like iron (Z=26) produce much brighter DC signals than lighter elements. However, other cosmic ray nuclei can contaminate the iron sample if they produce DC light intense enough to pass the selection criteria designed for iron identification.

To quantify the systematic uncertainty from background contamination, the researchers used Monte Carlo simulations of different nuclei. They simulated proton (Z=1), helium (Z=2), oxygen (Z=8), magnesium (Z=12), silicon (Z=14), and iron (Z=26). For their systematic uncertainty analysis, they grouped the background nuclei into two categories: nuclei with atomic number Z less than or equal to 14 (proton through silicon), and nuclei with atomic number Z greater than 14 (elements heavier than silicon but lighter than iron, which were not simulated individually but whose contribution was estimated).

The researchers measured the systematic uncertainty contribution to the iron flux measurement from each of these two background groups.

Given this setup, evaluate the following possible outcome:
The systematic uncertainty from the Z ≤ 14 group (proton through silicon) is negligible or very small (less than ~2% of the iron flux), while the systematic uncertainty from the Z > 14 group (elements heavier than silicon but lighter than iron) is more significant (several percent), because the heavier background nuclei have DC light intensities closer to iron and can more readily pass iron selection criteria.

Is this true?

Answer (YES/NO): NO